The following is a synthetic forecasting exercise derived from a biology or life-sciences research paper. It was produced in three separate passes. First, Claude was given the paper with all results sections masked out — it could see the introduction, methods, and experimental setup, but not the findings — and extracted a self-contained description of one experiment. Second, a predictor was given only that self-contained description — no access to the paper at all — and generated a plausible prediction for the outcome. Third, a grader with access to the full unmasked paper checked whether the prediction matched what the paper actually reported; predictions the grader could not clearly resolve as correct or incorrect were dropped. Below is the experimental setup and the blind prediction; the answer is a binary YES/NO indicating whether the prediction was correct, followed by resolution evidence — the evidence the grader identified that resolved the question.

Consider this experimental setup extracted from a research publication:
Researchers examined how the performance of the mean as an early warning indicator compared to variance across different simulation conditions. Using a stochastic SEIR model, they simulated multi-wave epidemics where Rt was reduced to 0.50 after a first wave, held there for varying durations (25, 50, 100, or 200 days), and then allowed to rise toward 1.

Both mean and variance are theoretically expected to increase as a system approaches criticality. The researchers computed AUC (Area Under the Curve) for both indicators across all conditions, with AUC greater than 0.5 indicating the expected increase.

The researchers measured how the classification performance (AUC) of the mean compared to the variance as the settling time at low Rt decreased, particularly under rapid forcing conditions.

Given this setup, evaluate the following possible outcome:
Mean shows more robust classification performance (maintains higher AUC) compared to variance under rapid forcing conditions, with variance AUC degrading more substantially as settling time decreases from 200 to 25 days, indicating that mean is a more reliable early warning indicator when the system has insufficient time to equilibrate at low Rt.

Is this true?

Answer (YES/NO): YES